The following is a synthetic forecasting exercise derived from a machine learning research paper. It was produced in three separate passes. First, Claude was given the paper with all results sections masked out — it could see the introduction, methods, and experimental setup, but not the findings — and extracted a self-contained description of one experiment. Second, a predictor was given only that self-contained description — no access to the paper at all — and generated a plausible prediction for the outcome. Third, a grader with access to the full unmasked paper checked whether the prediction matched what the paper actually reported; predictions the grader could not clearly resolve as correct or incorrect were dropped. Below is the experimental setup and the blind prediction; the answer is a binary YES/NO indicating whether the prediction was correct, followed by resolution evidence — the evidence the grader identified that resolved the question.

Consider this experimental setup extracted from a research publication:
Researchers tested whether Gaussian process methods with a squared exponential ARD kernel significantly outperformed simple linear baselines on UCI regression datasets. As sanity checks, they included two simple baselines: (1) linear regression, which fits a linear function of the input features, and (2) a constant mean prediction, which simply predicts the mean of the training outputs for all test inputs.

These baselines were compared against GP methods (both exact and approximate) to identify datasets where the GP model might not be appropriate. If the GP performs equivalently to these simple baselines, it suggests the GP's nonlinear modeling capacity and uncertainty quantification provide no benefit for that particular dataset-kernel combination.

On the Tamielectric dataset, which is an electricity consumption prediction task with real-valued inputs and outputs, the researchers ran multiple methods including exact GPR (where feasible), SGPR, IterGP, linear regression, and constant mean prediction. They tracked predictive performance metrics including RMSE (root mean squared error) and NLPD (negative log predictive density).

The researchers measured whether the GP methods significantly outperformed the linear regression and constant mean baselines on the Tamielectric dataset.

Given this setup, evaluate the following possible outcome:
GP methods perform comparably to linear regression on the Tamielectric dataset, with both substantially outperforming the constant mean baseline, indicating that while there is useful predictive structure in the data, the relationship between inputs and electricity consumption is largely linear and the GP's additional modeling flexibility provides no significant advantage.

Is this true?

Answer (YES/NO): NO